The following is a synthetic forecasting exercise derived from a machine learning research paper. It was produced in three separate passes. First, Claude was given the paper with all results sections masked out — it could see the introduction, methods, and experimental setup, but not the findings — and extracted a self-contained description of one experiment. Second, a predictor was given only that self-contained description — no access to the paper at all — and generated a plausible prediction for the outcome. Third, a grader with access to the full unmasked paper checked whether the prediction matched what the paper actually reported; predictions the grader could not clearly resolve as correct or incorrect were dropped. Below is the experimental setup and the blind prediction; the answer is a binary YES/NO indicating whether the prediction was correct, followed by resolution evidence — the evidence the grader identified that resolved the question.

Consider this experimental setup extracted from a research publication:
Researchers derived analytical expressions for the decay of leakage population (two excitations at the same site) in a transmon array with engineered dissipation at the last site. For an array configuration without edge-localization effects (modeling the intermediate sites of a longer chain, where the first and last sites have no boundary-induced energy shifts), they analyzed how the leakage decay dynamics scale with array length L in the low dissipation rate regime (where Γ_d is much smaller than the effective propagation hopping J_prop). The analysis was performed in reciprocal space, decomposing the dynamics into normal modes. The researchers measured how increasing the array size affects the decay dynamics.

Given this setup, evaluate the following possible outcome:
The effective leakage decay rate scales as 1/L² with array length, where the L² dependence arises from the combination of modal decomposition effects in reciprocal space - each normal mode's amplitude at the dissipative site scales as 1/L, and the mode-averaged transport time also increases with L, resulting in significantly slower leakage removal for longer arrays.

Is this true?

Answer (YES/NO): NO